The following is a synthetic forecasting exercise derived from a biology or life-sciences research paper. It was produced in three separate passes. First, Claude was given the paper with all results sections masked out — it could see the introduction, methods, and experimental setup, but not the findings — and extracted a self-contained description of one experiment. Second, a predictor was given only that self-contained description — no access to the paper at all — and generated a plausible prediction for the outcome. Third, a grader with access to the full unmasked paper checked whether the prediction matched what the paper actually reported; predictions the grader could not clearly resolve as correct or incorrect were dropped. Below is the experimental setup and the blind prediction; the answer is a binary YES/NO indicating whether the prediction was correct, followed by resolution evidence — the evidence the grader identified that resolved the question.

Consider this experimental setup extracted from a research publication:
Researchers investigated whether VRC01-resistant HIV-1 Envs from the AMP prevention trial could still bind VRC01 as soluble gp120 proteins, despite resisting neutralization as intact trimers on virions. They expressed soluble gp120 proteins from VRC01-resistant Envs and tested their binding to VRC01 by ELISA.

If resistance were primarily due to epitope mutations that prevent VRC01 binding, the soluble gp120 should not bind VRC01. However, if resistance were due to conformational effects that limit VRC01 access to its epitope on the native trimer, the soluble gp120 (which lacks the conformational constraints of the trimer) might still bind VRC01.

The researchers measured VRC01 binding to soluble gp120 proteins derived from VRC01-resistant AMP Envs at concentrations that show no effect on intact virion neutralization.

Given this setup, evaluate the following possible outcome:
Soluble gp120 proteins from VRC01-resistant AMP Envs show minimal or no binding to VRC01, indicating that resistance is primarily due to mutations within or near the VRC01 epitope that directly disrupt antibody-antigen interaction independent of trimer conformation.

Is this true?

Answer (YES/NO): NO